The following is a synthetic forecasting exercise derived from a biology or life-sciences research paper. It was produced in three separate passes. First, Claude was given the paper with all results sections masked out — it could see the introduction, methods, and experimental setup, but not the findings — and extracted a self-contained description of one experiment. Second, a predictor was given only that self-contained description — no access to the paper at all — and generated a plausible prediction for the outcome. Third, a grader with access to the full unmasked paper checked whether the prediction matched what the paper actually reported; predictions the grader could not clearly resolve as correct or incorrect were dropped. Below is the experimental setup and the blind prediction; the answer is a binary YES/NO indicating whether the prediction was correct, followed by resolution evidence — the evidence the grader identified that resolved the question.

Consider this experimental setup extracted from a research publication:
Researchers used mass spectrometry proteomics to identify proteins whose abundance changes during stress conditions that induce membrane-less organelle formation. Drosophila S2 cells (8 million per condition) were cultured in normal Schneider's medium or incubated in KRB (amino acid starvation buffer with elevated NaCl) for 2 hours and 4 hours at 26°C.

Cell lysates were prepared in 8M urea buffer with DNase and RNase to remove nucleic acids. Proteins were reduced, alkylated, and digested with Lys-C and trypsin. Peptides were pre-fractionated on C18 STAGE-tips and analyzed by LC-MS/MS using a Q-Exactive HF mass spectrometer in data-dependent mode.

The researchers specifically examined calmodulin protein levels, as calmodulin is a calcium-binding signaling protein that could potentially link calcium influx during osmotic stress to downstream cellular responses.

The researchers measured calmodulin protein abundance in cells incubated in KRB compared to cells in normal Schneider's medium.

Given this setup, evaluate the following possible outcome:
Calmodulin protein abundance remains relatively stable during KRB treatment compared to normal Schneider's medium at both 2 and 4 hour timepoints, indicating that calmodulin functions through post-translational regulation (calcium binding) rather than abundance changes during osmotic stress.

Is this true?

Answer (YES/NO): NO